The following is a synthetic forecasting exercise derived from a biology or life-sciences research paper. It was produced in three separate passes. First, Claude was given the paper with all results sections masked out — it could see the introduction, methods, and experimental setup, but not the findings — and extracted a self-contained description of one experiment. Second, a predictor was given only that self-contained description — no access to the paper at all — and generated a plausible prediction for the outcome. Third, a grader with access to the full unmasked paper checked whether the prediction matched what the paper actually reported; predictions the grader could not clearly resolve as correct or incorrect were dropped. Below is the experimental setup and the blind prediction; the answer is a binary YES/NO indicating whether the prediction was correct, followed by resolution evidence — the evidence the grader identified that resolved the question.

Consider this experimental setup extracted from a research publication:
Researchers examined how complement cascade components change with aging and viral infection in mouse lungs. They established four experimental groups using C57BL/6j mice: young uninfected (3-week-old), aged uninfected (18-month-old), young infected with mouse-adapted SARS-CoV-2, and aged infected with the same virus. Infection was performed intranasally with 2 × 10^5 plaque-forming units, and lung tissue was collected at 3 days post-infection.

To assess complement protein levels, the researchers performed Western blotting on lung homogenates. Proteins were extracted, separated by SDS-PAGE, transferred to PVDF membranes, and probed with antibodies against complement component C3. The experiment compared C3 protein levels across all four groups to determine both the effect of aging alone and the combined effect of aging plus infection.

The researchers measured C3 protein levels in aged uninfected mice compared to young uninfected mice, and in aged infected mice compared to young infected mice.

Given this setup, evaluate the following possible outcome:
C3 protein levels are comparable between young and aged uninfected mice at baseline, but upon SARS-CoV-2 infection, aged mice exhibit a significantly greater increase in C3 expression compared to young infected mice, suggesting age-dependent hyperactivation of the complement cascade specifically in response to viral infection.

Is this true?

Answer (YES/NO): NO